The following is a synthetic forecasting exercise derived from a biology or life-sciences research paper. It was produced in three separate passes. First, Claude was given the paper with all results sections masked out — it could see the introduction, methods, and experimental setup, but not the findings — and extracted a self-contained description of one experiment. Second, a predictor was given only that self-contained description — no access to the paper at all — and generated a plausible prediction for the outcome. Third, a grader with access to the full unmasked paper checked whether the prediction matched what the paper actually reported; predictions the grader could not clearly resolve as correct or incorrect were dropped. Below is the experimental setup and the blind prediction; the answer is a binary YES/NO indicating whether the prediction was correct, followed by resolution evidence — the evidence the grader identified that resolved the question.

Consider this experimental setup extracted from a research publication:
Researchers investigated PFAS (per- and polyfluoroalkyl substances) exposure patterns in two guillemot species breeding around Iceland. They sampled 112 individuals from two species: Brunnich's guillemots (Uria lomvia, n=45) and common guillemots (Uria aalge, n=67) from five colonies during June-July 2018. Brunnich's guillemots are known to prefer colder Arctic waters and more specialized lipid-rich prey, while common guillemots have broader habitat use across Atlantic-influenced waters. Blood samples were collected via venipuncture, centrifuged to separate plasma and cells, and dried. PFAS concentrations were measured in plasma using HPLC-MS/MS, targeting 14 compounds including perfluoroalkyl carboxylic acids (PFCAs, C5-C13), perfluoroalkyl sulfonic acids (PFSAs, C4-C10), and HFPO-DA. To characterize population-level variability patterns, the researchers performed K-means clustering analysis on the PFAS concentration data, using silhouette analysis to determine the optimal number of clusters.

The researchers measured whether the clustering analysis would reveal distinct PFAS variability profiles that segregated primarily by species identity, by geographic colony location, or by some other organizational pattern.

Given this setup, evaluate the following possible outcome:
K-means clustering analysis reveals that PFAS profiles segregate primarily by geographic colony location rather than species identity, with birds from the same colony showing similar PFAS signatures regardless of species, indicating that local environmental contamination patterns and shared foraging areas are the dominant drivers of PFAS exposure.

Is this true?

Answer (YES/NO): NO